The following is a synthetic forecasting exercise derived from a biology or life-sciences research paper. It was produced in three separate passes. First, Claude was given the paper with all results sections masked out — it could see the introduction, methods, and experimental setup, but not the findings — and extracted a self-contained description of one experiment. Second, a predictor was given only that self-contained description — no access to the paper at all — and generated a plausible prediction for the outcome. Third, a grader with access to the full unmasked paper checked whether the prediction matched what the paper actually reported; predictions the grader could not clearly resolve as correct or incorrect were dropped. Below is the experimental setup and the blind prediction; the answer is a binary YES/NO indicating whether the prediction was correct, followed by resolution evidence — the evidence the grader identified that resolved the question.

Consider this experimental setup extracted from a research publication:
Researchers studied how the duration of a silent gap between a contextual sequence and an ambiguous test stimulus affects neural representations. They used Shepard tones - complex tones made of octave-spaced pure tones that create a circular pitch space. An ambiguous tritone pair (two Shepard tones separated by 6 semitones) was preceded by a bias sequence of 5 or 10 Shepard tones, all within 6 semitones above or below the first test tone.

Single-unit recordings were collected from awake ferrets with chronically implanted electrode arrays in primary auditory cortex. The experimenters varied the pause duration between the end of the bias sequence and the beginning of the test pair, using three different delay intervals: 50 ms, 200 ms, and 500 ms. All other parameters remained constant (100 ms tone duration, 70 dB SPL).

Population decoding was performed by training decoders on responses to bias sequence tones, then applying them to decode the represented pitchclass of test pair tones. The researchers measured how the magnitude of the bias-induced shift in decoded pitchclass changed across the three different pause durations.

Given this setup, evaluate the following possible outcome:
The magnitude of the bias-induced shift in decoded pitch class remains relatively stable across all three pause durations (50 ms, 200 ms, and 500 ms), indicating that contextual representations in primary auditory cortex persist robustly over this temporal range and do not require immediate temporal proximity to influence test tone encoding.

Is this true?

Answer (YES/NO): NO